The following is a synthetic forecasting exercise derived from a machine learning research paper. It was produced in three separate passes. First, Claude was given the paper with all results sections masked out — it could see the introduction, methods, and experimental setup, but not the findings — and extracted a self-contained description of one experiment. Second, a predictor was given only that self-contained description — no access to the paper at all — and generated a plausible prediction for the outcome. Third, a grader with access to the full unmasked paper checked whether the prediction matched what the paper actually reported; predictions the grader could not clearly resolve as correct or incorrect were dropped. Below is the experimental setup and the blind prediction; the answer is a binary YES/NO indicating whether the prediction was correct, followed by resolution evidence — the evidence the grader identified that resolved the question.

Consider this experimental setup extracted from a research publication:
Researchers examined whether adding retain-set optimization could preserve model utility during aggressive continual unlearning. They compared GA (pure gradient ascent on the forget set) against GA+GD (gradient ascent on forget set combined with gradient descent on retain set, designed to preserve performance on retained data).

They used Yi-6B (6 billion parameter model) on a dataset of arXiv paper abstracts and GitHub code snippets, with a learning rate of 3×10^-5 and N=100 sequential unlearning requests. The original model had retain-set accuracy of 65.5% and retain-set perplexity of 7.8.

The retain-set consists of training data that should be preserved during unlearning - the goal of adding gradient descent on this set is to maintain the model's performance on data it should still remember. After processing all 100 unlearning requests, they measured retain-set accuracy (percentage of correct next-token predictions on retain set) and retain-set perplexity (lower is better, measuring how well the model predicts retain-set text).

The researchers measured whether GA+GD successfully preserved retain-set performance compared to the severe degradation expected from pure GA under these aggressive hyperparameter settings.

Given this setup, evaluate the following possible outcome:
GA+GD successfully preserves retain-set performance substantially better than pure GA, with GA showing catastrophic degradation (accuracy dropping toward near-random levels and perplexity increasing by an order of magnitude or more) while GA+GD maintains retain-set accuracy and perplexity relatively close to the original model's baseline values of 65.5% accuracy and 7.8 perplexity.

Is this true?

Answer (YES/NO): NO